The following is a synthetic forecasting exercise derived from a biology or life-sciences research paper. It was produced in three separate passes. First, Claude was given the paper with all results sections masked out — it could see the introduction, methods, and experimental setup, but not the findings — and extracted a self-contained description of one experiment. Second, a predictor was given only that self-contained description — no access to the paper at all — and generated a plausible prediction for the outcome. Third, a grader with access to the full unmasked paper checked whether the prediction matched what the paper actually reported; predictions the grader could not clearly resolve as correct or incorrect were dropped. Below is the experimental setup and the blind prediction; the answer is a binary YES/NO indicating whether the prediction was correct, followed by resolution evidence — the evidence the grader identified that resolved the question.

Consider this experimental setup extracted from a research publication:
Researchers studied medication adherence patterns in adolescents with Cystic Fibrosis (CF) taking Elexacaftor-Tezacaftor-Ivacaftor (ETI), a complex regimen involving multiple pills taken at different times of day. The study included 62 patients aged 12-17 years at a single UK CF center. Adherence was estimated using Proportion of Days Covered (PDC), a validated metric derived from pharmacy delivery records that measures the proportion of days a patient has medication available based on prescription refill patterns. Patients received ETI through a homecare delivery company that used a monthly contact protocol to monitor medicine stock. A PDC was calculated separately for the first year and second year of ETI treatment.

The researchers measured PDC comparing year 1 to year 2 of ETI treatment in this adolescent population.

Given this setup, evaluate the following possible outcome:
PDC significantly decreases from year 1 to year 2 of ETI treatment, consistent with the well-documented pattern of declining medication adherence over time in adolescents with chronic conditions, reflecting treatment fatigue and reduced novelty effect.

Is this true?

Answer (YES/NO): NO